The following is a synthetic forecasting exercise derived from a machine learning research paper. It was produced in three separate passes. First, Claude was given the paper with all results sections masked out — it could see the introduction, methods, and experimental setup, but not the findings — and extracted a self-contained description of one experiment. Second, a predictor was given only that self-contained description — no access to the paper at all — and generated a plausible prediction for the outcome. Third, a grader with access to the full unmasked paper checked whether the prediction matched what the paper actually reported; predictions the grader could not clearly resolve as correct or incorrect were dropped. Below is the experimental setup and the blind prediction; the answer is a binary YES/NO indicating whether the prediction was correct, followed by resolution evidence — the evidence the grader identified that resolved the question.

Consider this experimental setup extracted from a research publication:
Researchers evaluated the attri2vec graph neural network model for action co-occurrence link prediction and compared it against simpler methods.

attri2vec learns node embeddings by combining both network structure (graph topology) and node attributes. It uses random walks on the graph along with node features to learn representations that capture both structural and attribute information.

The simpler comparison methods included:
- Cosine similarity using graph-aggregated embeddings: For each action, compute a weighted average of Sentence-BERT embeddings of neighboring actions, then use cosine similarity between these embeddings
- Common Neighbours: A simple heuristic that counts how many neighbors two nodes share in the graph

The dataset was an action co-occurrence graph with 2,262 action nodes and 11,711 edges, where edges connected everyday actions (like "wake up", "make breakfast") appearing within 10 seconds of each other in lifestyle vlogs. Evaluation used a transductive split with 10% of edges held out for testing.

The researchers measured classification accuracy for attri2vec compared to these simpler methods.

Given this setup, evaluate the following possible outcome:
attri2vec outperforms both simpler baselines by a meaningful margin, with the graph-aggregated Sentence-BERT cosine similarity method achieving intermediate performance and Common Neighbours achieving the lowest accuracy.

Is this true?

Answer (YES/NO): NO